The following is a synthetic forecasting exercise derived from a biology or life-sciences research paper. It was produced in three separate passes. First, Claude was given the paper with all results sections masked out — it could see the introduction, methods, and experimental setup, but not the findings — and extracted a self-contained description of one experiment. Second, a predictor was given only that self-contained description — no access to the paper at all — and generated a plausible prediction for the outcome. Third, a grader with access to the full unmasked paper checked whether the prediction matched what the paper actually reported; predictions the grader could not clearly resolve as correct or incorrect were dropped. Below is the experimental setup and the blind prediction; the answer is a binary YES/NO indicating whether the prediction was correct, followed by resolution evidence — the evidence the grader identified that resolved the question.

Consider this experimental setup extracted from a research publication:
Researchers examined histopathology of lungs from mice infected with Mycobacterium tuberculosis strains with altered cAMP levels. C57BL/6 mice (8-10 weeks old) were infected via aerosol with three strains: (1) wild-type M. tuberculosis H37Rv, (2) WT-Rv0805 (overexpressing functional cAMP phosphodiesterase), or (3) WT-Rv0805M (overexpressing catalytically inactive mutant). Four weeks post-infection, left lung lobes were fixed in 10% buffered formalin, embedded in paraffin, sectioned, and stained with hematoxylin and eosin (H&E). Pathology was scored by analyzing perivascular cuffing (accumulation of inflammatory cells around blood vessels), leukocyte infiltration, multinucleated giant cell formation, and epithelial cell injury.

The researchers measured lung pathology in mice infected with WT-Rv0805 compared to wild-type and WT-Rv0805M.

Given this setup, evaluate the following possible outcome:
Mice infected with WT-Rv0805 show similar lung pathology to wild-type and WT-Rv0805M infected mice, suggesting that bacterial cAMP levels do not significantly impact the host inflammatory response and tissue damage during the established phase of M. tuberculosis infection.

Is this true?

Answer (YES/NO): NO